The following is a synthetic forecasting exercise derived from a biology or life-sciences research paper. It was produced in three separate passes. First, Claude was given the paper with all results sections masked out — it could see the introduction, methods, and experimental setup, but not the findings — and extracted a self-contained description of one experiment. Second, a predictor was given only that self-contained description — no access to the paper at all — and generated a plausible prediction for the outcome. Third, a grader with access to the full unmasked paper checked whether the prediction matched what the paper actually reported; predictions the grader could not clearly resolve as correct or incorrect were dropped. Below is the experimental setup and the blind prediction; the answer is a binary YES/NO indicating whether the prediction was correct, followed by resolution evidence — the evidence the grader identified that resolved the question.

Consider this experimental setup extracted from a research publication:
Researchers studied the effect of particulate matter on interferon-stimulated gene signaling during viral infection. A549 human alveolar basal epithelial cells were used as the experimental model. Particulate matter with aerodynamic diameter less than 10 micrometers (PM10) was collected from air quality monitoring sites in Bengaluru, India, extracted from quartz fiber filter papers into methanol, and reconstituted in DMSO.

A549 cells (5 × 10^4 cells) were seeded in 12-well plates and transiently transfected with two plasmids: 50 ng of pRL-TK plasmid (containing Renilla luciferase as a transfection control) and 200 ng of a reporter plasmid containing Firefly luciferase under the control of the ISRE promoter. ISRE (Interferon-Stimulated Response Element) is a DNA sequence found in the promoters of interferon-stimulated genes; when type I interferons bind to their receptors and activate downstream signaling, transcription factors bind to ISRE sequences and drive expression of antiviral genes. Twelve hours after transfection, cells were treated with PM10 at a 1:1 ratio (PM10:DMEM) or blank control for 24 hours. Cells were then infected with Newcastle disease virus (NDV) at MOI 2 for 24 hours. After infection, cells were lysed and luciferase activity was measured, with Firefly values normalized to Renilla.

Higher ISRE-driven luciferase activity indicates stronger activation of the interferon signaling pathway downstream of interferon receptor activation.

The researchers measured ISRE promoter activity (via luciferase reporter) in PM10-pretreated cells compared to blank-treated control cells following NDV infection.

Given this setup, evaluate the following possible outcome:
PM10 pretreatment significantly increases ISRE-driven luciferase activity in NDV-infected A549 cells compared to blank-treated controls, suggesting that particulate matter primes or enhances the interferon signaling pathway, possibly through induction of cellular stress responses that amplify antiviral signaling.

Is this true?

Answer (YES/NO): NO